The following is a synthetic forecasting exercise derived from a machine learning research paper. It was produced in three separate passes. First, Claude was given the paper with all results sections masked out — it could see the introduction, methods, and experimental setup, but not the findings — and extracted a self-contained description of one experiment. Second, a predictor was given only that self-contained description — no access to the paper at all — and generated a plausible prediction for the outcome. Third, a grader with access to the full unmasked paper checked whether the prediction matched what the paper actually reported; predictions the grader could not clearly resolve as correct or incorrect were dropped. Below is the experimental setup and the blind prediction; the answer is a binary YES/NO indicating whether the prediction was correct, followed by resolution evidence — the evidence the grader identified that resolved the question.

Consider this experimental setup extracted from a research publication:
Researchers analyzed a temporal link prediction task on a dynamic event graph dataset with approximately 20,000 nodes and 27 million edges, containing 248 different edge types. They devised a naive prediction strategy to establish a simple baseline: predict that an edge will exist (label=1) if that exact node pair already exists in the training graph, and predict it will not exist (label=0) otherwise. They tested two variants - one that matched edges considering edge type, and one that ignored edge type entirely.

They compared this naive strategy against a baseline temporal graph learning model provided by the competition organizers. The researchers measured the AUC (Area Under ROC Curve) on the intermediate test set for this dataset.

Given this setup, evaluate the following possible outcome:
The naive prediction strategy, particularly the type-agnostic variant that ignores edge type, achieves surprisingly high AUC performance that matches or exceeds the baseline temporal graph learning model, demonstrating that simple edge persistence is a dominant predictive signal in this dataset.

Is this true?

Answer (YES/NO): NO